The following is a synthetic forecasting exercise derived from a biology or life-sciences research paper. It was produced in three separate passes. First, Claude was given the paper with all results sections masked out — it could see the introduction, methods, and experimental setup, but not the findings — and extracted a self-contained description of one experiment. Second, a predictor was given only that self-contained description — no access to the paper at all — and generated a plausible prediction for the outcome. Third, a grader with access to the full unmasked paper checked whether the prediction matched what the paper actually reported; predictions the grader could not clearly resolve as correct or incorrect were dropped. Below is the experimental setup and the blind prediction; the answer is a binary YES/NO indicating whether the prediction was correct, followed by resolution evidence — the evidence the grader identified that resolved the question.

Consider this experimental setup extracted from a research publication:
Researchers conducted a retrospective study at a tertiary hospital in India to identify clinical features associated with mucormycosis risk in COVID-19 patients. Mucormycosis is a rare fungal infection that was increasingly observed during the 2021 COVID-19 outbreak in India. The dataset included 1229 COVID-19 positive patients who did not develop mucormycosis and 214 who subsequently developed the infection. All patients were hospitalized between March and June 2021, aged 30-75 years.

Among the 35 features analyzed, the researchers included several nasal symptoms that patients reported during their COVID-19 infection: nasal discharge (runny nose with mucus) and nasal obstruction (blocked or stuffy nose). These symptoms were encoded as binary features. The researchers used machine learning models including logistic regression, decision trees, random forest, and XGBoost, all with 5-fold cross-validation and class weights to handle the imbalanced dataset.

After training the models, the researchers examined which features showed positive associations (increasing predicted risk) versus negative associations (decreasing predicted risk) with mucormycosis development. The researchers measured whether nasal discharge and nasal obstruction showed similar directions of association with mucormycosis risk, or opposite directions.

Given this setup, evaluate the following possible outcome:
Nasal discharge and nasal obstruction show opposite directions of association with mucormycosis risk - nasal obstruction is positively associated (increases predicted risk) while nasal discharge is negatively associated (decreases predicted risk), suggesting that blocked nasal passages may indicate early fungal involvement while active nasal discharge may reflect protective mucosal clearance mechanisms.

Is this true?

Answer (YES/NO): NO